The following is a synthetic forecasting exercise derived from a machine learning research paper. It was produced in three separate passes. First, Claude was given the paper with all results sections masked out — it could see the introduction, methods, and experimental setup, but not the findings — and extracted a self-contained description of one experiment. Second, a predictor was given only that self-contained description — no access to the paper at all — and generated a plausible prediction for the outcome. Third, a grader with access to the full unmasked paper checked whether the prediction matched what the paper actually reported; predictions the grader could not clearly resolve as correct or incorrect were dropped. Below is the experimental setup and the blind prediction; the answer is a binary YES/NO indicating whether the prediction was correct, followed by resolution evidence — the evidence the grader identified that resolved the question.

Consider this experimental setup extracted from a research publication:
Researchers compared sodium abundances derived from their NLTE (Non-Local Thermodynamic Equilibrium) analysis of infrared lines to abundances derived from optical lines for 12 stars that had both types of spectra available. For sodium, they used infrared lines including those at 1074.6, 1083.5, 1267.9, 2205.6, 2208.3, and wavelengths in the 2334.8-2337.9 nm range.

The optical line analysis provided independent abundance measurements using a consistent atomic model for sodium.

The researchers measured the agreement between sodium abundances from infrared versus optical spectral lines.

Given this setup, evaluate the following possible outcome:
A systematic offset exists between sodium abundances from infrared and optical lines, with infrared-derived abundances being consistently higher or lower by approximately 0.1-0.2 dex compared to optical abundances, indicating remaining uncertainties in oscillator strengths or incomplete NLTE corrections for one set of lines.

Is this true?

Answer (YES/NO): NO